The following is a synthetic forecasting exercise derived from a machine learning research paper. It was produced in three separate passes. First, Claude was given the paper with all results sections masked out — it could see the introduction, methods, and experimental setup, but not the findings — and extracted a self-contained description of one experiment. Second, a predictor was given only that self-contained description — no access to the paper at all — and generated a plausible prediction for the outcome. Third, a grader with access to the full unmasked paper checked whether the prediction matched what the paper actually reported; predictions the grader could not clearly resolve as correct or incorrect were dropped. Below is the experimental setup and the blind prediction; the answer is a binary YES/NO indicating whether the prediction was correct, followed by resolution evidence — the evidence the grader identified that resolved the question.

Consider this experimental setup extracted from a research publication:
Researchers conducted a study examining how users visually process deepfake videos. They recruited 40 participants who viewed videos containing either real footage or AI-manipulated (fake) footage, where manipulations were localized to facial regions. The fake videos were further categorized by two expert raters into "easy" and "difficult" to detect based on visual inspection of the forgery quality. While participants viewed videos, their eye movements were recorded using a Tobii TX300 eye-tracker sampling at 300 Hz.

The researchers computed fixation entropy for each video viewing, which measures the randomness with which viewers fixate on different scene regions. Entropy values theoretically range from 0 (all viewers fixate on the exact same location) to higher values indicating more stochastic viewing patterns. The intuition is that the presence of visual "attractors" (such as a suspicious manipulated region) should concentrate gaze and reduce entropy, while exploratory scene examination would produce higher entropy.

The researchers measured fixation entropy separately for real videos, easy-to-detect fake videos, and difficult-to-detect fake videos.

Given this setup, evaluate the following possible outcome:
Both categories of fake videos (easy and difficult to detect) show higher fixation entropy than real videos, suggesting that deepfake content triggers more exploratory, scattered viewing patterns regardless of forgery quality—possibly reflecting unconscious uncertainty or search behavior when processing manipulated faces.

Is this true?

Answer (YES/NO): NO